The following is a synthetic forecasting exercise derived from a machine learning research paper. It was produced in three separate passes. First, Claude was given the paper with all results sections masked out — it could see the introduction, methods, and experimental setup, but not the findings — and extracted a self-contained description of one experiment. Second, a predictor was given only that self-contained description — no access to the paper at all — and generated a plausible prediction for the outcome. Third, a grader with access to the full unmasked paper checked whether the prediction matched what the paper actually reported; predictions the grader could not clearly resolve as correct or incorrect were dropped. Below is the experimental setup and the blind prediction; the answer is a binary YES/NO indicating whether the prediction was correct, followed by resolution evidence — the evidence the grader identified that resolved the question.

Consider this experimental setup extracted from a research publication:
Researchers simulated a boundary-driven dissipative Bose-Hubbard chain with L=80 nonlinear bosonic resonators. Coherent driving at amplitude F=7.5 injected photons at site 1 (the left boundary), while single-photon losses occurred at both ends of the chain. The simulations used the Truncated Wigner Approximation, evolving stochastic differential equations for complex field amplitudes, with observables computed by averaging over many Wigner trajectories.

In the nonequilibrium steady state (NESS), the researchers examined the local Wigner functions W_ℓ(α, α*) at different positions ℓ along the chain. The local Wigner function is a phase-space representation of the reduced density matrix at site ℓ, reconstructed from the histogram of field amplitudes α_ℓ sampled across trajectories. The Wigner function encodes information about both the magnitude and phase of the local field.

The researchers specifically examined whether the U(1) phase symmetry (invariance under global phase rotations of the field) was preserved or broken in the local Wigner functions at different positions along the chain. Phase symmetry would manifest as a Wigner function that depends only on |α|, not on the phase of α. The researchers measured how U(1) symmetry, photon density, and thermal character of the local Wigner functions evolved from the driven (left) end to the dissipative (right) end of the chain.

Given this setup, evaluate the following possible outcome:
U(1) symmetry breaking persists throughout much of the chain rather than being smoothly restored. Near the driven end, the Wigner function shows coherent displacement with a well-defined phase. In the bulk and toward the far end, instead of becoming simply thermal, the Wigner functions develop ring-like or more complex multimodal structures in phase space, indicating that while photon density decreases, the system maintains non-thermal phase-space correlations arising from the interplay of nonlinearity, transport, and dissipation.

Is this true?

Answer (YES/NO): NO